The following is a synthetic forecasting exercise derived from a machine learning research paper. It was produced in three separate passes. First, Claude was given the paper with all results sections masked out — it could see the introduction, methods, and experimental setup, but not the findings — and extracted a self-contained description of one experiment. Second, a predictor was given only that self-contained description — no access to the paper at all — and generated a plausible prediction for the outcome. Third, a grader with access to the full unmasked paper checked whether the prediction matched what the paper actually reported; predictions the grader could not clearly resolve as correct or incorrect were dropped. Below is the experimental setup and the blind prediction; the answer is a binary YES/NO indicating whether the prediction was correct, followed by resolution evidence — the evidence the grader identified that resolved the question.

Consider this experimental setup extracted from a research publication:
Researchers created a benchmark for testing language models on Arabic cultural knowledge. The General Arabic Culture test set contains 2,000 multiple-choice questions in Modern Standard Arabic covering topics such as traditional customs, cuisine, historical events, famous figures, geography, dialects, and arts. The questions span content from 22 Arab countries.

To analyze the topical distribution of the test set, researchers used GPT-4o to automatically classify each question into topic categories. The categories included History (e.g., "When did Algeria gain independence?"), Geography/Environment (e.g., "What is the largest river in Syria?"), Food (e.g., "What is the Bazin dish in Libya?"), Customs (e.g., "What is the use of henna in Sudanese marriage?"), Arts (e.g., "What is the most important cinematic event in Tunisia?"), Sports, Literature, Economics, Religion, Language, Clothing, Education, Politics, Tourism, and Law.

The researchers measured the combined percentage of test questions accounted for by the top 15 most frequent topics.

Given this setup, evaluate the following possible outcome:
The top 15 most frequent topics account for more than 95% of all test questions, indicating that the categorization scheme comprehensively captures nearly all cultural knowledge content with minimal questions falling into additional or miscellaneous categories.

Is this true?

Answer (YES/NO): NO